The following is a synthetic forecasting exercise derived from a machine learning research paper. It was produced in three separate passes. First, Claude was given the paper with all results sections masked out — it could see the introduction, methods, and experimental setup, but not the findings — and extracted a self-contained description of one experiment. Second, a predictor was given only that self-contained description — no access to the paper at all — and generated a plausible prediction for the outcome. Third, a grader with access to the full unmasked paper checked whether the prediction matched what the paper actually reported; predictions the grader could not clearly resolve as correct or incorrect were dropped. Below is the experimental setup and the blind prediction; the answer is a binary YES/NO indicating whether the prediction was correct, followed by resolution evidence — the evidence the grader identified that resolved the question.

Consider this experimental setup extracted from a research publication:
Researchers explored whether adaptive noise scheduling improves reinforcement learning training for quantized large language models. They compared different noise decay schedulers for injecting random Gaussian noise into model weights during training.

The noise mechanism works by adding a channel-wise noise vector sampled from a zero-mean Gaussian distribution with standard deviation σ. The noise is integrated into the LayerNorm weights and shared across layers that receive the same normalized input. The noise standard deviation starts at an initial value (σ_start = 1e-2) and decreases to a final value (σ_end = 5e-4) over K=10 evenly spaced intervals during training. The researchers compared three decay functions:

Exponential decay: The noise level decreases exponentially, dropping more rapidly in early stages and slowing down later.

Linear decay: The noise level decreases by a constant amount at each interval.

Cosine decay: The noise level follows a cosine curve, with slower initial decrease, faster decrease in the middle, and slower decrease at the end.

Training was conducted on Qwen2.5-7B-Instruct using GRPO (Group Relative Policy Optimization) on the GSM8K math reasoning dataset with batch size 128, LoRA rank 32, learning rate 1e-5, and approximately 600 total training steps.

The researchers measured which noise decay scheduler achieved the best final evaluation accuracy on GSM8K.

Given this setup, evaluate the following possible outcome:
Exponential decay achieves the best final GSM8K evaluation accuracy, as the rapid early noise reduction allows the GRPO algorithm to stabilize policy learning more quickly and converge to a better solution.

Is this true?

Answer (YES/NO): NO